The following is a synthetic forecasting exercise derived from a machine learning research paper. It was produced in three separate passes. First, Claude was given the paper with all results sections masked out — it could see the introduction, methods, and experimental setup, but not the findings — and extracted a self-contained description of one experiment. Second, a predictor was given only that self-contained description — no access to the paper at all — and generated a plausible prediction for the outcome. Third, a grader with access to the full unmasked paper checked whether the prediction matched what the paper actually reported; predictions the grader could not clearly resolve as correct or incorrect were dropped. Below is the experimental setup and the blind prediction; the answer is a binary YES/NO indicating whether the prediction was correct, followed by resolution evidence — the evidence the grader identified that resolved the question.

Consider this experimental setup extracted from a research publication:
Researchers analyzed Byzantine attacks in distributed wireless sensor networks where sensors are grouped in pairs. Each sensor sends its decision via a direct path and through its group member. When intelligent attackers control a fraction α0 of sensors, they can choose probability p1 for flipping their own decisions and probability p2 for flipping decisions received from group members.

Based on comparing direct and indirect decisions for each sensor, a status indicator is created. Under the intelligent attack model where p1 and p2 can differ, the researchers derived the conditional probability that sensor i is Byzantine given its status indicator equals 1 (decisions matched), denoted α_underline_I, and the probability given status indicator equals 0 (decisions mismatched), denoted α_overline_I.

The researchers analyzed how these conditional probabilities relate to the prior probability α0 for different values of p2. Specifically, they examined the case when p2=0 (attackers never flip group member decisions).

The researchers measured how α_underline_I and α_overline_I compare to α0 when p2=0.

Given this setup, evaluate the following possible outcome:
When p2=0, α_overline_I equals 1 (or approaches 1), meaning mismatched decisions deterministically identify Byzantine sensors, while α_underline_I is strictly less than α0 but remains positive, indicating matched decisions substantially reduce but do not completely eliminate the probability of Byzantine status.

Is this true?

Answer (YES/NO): NO